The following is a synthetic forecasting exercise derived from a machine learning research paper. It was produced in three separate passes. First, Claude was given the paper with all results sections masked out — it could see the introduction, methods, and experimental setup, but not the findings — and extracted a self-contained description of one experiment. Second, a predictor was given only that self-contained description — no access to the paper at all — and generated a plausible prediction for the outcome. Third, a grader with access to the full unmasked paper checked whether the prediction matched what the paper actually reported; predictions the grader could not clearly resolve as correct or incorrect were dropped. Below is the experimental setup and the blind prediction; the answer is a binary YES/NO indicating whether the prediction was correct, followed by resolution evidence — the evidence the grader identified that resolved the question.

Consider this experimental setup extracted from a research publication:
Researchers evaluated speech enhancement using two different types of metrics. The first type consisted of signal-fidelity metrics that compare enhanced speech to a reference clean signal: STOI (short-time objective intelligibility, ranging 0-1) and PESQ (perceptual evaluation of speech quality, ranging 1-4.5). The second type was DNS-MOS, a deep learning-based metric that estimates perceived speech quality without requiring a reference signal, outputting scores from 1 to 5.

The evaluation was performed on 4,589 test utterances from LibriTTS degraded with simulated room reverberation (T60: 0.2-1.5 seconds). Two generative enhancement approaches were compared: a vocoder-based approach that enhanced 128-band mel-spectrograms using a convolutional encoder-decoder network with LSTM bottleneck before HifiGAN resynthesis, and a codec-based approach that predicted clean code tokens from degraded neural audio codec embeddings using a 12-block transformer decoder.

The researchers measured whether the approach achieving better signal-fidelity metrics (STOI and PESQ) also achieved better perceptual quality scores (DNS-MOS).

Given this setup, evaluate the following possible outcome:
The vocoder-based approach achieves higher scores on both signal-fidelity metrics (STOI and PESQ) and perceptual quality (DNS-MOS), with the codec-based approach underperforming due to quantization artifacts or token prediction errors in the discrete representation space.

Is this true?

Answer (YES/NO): NO